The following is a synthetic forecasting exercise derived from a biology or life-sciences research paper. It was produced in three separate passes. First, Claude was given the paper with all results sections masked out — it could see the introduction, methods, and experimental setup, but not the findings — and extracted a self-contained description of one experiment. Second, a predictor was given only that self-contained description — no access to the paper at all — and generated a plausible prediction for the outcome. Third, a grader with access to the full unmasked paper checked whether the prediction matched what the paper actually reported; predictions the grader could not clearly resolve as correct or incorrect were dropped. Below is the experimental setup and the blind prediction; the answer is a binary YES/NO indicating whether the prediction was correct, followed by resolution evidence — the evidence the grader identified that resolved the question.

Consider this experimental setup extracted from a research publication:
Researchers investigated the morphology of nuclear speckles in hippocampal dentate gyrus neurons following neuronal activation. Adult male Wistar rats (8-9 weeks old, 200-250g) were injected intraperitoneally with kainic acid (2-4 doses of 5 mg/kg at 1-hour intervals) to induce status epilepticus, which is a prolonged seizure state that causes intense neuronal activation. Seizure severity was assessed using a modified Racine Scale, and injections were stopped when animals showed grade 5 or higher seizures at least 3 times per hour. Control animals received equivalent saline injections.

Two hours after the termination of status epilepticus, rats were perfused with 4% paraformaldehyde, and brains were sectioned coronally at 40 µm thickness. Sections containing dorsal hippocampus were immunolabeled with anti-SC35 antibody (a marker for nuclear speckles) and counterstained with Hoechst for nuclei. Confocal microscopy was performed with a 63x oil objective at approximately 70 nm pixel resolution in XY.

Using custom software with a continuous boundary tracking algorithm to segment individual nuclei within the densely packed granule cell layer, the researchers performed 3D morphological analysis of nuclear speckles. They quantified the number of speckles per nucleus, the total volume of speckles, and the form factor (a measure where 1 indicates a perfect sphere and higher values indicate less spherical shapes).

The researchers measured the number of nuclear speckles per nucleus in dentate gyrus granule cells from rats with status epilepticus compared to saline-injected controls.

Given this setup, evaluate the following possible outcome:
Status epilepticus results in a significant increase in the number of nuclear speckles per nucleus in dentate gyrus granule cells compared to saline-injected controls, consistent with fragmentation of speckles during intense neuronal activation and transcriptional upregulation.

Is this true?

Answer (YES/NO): NO